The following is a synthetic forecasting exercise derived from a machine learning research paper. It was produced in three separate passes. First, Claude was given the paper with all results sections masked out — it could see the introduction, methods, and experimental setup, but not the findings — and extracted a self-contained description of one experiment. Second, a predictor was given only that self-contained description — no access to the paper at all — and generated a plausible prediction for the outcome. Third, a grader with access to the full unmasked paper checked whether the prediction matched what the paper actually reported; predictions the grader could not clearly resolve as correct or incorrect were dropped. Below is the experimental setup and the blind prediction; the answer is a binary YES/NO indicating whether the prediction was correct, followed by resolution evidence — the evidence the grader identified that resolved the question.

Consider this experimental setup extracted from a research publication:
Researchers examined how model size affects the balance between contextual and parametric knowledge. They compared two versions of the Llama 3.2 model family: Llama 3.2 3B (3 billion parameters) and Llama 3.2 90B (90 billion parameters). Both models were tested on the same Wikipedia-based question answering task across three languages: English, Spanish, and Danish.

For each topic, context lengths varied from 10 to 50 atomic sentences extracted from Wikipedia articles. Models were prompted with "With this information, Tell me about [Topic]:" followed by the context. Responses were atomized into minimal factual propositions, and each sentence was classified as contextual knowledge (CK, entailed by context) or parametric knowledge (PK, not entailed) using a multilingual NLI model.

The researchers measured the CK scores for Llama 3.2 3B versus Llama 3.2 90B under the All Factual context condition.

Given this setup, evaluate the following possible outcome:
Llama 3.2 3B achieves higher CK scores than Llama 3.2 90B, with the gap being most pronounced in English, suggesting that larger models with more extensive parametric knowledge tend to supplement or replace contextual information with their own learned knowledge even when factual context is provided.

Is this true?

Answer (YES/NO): NO